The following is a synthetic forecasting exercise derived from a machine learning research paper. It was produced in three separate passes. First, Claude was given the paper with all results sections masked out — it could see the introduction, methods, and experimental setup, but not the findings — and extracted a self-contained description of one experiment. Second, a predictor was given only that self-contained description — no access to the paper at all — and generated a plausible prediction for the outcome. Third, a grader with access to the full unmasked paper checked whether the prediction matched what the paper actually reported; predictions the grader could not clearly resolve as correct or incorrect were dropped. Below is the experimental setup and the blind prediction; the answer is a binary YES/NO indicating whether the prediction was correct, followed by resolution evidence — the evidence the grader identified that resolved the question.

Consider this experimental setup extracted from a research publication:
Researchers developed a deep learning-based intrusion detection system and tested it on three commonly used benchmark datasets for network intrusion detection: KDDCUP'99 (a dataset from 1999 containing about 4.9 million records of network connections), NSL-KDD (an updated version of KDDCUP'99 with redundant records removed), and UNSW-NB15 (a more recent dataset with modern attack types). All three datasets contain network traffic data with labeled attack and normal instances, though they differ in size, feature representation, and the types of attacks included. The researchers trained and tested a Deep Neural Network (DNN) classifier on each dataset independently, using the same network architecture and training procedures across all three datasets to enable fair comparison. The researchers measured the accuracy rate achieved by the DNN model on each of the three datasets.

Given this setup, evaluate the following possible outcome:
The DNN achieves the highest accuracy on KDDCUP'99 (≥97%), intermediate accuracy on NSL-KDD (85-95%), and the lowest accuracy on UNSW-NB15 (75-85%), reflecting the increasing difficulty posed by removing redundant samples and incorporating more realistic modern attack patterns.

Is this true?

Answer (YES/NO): NO